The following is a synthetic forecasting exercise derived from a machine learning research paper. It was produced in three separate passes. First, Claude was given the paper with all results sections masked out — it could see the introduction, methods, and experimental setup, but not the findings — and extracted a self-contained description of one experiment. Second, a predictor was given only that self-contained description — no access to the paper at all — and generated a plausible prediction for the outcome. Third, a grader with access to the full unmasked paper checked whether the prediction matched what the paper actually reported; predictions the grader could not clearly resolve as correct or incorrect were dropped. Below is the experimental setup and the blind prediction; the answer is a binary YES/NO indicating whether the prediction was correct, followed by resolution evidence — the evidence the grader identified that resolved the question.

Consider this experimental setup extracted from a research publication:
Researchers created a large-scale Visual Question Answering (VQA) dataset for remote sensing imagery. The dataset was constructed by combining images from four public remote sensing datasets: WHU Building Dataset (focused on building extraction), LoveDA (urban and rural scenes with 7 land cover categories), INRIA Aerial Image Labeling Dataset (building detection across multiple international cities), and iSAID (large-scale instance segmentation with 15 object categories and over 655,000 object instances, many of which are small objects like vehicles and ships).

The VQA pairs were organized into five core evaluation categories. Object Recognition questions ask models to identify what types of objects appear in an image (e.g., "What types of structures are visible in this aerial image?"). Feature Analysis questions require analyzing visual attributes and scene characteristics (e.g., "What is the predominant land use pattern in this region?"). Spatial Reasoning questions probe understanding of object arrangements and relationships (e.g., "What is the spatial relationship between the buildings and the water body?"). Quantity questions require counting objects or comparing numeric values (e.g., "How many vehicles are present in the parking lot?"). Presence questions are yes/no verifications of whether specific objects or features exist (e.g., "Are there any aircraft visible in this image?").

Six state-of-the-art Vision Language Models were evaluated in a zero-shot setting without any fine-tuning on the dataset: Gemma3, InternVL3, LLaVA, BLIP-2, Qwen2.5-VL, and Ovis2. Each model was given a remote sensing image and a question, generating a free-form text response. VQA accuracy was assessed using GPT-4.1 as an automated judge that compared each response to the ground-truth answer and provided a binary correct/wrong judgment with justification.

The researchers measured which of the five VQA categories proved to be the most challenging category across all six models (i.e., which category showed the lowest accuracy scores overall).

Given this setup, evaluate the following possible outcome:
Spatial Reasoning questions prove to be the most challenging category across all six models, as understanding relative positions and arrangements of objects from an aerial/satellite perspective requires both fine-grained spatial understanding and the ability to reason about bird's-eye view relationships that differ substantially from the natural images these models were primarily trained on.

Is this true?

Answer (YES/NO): NO